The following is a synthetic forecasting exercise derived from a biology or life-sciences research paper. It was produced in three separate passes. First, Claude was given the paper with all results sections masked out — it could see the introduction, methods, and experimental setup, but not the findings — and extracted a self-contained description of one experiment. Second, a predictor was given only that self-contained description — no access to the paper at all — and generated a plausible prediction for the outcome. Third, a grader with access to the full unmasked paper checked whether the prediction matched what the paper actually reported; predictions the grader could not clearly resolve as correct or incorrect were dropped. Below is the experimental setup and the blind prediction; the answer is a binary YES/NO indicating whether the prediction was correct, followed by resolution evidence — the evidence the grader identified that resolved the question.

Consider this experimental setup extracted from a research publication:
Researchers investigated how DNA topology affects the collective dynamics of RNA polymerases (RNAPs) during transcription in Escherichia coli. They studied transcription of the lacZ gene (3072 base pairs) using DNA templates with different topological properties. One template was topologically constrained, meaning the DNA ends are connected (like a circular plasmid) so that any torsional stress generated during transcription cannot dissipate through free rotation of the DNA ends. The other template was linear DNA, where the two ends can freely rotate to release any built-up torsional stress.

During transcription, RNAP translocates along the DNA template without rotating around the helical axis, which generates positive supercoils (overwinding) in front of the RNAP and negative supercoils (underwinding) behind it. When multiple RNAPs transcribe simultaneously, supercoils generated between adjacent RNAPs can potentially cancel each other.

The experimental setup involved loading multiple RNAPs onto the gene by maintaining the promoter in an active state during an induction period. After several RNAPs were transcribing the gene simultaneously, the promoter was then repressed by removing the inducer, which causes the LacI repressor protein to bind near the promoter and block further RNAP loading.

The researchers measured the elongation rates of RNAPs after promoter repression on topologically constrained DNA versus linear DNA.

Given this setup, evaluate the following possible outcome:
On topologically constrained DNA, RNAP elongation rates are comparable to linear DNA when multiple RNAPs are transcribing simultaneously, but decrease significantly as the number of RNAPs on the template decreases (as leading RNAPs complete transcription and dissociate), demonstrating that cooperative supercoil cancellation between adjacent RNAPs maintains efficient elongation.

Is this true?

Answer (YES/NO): NO